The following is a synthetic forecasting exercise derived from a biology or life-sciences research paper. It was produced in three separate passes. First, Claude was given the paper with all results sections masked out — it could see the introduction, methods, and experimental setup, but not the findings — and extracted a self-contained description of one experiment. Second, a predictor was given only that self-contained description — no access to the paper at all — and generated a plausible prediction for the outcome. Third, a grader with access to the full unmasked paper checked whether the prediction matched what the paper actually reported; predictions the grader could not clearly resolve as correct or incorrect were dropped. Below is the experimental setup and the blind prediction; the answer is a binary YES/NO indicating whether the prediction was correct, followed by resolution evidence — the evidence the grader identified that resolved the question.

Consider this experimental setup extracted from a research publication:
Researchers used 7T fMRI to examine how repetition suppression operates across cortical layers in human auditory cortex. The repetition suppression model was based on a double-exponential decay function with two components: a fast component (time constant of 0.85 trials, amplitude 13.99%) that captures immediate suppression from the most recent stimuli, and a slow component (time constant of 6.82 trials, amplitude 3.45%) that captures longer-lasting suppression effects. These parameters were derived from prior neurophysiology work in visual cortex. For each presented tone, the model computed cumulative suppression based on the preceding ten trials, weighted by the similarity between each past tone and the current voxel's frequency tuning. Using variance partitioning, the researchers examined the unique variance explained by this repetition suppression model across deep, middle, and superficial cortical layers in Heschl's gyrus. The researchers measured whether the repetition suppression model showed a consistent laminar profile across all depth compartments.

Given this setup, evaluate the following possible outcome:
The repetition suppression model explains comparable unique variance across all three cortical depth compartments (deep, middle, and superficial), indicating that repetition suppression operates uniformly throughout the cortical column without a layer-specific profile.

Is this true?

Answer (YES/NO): YES